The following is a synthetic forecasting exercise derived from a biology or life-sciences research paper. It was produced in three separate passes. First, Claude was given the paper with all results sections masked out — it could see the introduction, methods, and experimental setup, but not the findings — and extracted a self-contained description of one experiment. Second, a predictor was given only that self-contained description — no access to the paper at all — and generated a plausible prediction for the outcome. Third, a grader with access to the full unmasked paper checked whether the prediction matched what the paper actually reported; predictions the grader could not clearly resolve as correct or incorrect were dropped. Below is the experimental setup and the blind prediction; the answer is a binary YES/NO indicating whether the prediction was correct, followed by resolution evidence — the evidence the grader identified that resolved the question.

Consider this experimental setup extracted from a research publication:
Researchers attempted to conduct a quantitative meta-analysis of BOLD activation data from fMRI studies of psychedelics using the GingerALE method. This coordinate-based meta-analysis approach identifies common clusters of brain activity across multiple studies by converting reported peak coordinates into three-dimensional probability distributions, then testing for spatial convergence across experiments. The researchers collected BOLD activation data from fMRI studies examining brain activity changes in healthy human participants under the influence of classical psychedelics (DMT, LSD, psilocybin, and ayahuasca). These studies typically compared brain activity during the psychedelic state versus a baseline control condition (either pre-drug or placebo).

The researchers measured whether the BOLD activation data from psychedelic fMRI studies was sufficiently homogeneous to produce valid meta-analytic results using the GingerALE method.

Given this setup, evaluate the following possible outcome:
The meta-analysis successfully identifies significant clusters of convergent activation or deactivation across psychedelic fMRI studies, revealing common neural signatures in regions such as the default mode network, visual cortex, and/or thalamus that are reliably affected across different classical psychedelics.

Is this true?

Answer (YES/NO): NO